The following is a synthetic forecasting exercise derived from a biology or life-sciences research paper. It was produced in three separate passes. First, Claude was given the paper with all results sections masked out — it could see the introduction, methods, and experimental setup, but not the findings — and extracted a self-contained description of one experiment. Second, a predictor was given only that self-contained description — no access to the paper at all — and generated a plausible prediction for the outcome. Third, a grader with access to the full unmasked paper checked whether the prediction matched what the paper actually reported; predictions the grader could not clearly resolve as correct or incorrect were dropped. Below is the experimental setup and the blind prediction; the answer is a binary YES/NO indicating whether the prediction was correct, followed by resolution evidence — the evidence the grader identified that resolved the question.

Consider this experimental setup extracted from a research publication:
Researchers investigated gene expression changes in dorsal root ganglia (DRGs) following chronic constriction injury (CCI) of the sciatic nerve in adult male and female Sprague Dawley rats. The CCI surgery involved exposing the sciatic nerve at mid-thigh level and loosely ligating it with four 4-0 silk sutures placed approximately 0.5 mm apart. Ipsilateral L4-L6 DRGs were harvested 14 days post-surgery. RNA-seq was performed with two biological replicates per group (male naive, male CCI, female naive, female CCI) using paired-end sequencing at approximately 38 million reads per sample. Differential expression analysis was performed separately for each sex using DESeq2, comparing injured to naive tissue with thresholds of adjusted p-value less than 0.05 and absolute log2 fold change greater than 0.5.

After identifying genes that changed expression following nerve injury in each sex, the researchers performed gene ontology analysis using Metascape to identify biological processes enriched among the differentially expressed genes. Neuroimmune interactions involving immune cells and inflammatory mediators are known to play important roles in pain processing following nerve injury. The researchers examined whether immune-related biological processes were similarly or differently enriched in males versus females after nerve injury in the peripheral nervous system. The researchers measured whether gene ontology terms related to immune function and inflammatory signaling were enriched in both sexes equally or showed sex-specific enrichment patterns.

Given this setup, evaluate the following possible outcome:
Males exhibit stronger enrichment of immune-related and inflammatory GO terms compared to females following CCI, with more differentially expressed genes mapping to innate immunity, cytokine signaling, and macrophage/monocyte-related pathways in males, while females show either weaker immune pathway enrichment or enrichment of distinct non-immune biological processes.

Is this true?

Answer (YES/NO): NO